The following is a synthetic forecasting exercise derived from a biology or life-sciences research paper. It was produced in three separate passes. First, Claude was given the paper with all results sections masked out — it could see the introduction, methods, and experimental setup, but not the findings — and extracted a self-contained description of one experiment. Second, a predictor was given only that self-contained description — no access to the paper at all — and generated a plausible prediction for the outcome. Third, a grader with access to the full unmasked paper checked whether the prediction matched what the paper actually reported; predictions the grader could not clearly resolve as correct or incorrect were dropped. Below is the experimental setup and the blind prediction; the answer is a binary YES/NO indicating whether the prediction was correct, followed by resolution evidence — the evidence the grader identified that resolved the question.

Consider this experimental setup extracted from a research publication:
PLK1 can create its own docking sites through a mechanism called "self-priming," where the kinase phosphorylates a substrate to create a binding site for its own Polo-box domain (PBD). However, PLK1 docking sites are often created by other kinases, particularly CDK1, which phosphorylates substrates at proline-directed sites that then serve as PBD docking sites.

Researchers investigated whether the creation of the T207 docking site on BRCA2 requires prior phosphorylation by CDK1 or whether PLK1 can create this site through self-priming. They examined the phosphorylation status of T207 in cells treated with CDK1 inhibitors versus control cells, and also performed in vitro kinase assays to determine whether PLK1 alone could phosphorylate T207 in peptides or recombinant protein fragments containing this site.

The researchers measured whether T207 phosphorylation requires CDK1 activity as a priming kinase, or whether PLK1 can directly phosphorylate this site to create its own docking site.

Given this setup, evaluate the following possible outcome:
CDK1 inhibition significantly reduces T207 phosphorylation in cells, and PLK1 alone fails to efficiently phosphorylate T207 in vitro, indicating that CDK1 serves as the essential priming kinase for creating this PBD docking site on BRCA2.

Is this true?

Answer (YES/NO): NO